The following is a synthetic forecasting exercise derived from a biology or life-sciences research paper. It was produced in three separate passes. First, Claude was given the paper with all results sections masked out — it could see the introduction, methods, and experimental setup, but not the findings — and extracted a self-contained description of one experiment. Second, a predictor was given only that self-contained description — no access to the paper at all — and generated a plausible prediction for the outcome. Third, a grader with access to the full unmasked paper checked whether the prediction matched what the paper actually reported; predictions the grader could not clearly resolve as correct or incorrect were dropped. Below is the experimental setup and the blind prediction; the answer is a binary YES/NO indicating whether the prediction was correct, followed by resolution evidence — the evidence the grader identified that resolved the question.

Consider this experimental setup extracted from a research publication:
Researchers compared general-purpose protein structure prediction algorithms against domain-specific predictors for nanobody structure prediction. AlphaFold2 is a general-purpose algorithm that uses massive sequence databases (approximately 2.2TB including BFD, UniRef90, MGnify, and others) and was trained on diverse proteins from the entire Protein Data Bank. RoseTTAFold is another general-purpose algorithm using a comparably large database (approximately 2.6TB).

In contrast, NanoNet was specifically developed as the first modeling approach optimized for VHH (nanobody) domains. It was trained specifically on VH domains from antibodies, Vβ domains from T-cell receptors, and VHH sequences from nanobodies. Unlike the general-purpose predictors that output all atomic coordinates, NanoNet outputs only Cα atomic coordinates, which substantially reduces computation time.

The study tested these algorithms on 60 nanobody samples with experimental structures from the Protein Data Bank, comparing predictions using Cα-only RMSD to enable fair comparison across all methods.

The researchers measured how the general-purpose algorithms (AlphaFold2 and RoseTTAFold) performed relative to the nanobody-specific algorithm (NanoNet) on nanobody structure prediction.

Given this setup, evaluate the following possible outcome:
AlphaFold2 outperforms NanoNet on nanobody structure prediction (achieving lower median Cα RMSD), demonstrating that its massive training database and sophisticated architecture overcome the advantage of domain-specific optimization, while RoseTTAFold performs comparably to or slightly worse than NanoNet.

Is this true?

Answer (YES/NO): NO